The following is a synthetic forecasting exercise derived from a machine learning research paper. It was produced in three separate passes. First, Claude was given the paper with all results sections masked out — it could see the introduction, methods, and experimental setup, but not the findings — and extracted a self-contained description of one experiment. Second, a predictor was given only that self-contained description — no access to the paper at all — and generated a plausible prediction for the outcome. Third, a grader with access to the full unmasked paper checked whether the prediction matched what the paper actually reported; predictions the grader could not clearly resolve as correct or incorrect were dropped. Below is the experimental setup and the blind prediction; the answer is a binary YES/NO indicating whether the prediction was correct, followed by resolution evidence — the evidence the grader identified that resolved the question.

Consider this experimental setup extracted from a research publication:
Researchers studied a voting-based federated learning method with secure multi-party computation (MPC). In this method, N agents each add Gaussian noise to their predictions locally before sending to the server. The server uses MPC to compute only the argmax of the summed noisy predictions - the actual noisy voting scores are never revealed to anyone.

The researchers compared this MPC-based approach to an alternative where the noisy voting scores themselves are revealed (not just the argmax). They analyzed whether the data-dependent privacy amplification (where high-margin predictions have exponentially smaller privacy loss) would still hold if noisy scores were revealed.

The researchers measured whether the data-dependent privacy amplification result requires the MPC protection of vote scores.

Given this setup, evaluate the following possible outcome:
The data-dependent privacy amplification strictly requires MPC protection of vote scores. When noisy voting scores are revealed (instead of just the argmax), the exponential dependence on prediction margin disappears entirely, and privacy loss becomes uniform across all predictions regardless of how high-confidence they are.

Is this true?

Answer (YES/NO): YES